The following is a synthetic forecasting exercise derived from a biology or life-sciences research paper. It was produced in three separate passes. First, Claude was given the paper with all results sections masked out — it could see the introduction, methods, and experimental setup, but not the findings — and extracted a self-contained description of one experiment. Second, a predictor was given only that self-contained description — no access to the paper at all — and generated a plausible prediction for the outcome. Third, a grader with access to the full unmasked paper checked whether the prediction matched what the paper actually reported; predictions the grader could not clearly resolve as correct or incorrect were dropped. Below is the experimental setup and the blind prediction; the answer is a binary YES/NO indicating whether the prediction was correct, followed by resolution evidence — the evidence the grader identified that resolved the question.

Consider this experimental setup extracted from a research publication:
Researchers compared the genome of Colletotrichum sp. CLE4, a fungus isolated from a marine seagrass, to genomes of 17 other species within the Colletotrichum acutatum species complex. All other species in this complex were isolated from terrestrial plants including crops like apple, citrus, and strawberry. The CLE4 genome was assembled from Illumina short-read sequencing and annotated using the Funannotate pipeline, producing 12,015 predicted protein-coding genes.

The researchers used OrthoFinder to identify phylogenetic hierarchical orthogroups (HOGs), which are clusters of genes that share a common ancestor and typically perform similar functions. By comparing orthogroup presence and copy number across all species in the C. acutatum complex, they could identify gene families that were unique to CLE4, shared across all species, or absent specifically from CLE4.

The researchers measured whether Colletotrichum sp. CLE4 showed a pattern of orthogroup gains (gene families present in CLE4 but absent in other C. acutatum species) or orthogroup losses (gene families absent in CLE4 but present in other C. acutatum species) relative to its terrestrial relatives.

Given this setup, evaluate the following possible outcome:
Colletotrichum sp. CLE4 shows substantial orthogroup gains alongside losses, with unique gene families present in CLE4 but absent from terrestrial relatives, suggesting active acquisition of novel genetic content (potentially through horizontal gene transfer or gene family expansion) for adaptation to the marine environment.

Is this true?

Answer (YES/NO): NO